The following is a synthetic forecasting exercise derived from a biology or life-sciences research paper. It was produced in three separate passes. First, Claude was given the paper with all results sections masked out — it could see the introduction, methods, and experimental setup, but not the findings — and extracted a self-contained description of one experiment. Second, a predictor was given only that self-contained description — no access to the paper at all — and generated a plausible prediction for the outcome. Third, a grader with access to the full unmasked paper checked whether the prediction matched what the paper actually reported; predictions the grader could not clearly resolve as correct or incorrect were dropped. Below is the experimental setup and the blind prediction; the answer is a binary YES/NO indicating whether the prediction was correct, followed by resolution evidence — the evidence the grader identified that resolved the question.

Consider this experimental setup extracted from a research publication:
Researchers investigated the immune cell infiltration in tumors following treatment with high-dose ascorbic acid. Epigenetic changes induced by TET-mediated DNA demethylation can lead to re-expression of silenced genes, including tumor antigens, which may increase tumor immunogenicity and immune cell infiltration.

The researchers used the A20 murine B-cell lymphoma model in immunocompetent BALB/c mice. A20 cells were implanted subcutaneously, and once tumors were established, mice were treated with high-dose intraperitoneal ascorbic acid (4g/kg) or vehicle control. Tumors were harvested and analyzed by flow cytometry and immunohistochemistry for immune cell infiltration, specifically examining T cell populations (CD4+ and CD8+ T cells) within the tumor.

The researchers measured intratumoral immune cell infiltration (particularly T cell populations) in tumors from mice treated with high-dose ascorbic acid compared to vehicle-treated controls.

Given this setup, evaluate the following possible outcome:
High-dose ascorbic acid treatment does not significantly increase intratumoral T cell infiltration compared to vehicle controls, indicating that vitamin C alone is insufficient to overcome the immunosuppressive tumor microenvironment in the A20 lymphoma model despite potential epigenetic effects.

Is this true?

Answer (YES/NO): NO